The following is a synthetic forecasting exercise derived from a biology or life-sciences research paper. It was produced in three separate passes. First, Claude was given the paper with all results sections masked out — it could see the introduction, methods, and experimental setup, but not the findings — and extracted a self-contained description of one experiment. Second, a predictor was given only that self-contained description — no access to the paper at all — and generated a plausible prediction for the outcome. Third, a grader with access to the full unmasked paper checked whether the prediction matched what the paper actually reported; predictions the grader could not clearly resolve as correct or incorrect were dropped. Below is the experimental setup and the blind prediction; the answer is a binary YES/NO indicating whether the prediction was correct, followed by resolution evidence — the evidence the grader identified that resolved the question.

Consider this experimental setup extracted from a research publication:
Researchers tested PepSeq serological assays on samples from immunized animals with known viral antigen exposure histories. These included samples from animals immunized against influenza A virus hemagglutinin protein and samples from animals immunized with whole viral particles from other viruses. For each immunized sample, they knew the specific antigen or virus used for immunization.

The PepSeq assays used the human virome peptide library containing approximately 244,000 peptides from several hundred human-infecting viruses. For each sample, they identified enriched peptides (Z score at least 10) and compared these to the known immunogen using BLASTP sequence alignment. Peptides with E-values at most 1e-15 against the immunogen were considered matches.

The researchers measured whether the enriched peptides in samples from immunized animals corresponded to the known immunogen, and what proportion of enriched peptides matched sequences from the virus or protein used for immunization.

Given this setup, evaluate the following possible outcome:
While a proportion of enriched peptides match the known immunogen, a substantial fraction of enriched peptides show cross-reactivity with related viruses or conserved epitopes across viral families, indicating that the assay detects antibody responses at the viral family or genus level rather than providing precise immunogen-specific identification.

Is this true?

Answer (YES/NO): NO